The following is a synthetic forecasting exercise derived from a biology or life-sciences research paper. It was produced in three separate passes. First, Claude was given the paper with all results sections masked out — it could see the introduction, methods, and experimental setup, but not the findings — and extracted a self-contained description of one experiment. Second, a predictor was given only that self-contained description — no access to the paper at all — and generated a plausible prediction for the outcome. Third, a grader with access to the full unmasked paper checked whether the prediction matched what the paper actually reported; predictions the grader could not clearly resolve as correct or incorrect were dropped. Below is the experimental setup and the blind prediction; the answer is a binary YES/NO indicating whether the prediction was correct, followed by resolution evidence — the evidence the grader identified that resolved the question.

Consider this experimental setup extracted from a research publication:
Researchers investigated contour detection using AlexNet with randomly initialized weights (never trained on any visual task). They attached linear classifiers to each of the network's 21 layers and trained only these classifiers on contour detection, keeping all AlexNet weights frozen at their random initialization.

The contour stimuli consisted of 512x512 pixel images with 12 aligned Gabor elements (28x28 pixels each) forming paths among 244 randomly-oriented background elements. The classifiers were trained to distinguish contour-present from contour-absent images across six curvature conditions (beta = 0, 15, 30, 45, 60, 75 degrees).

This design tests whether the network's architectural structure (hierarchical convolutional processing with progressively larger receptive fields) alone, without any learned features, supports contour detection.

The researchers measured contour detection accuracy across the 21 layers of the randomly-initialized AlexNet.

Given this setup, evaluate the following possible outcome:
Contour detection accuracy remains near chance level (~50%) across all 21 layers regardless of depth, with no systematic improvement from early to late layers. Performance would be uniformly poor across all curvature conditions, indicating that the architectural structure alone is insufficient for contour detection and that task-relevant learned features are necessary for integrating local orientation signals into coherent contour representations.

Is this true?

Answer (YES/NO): NO